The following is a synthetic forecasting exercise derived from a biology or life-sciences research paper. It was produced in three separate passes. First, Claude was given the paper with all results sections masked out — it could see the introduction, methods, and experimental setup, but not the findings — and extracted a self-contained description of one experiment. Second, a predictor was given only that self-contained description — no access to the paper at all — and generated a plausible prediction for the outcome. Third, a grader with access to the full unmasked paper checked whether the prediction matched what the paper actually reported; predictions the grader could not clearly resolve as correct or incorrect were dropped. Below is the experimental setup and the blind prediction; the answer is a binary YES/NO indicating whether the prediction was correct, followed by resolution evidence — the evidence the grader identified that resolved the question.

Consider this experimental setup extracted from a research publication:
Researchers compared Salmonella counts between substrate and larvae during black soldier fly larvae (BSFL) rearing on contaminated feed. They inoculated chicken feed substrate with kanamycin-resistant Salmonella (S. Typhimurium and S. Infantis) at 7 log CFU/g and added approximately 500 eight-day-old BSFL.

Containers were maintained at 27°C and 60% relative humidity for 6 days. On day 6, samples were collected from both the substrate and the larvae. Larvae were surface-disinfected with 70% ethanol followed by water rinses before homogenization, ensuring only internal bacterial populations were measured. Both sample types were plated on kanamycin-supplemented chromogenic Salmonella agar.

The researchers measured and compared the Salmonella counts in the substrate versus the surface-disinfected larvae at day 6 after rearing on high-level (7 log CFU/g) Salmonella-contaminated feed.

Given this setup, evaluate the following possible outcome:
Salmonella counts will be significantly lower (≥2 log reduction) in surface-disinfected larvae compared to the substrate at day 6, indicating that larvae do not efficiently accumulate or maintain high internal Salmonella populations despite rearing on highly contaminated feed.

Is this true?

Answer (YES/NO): NO